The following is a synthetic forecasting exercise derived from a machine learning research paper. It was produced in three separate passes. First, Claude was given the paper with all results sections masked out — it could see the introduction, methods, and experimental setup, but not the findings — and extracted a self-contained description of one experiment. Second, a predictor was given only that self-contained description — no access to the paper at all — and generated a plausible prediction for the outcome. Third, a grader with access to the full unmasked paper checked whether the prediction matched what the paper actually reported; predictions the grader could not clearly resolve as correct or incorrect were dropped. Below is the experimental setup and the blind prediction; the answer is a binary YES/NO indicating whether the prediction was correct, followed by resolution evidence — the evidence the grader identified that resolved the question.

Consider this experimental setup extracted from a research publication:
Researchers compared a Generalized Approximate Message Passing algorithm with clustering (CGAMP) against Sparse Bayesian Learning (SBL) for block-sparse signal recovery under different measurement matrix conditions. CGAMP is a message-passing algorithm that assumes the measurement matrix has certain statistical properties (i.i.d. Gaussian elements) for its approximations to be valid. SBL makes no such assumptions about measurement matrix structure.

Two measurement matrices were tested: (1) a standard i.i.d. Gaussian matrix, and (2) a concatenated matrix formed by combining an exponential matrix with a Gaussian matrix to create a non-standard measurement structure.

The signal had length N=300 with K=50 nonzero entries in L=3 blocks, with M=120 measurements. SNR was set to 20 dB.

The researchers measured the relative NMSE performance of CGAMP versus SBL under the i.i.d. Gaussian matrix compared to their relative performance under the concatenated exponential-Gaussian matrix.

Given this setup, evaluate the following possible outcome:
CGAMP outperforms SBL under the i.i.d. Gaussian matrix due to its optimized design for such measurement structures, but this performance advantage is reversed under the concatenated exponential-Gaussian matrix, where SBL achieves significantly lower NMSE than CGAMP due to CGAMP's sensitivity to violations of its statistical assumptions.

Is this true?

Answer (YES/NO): YES